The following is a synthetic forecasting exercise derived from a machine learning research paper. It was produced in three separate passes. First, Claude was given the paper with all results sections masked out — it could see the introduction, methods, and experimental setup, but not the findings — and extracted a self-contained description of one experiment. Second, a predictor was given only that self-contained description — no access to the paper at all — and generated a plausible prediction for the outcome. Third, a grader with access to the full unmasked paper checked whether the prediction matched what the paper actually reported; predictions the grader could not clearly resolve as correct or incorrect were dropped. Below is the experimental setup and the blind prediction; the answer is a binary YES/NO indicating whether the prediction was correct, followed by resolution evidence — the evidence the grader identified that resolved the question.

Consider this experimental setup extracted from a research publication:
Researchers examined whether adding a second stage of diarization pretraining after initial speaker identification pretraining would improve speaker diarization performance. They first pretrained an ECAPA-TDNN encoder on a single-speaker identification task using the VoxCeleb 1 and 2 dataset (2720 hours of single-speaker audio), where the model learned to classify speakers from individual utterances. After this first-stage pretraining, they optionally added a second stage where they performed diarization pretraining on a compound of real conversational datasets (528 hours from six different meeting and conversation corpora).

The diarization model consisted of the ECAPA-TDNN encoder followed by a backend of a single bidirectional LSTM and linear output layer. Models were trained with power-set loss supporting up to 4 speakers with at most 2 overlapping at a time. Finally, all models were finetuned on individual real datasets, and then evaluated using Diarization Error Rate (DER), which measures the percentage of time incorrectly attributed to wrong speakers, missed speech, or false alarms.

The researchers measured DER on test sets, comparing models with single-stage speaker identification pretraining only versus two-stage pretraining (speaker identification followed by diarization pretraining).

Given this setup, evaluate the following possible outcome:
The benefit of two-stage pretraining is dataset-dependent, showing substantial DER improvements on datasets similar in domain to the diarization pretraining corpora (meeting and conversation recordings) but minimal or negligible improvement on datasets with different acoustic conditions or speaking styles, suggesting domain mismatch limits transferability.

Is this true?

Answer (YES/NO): NO